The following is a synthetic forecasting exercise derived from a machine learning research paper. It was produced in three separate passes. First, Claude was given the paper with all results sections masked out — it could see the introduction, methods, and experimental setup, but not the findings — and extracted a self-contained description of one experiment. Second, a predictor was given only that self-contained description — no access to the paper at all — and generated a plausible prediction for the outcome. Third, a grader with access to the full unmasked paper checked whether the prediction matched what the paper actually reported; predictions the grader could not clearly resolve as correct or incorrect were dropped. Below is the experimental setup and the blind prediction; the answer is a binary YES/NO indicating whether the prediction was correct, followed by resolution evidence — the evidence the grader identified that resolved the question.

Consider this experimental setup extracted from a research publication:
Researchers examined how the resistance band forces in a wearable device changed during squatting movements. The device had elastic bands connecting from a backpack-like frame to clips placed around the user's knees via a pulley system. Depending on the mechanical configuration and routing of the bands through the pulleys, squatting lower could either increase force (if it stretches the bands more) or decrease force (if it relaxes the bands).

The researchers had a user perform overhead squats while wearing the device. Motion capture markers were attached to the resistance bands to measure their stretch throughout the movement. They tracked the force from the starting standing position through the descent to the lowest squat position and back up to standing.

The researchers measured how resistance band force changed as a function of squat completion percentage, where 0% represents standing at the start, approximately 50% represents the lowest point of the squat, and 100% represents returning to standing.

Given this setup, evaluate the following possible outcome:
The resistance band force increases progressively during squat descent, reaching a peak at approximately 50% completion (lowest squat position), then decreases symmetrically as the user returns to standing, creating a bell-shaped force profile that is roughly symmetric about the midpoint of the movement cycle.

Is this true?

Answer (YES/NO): NO